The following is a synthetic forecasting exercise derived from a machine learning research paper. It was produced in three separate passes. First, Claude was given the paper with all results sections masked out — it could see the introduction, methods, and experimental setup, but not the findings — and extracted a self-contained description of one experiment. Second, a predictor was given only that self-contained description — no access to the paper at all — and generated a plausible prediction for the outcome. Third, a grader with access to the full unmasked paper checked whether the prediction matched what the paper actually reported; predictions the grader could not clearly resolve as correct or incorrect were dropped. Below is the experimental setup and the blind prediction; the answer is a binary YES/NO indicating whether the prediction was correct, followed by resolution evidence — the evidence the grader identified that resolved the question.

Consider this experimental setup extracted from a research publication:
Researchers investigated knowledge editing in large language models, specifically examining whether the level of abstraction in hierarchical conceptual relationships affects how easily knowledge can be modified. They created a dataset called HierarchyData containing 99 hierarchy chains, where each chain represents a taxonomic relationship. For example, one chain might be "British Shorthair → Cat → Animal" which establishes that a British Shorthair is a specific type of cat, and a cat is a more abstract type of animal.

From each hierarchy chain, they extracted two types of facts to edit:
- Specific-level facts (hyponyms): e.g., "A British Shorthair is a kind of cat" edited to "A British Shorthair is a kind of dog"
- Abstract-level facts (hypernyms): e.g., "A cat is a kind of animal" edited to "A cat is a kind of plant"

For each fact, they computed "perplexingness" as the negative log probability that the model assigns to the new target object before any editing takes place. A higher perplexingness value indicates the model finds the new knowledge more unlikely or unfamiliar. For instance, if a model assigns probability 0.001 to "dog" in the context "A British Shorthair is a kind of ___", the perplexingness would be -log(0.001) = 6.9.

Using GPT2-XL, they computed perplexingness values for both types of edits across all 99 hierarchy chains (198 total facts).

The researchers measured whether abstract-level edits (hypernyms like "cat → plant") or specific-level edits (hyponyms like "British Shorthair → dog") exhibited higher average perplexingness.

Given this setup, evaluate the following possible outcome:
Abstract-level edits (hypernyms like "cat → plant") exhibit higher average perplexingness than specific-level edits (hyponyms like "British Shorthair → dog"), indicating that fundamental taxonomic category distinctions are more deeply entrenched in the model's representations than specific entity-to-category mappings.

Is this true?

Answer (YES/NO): YES